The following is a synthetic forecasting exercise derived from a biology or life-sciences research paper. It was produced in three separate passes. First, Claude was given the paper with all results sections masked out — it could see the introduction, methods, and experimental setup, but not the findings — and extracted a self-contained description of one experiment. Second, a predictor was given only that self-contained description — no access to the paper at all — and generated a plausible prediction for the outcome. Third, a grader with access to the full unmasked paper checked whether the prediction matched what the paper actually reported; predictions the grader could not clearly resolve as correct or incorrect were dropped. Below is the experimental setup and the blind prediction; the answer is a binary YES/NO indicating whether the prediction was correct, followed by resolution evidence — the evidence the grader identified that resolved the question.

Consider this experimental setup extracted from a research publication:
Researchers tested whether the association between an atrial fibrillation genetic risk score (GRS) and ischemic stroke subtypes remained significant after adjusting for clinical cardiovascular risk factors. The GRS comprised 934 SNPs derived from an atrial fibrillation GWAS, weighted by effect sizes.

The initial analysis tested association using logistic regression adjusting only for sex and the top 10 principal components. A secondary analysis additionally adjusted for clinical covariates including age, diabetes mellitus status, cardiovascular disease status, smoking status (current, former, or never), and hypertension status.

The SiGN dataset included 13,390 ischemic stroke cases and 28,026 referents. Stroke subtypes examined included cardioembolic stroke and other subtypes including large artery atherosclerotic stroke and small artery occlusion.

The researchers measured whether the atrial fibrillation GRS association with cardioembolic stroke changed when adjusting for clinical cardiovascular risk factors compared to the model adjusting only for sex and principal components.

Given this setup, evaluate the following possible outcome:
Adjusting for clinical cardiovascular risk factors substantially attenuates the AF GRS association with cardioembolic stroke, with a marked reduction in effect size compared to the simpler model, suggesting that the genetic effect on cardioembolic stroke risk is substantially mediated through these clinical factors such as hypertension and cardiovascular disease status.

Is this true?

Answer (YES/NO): NO